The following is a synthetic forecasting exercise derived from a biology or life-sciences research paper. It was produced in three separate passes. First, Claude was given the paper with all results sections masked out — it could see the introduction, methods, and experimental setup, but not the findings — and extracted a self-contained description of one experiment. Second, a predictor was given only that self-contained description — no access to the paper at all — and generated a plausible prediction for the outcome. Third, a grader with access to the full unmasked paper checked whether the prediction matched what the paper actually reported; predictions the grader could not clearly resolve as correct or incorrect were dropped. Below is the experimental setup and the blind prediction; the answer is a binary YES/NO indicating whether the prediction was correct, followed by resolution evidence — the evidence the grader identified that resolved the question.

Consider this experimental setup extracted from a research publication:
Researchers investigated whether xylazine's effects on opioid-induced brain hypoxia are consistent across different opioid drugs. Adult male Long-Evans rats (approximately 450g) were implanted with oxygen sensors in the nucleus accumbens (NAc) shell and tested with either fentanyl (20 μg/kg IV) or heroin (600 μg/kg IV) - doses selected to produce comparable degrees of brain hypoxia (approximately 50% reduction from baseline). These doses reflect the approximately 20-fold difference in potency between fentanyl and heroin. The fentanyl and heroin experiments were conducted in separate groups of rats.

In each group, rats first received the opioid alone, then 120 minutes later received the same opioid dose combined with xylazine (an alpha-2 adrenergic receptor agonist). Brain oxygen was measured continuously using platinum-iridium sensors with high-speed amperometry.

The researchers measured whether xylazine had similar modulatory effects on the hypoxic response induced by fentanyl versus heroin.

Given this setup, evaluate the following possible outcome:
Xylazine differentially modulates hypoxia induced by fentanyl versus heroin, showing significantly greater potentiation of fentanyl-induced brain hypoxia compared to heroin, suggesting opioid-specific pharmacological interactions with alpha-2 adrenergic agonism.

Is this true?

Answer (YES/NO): NO